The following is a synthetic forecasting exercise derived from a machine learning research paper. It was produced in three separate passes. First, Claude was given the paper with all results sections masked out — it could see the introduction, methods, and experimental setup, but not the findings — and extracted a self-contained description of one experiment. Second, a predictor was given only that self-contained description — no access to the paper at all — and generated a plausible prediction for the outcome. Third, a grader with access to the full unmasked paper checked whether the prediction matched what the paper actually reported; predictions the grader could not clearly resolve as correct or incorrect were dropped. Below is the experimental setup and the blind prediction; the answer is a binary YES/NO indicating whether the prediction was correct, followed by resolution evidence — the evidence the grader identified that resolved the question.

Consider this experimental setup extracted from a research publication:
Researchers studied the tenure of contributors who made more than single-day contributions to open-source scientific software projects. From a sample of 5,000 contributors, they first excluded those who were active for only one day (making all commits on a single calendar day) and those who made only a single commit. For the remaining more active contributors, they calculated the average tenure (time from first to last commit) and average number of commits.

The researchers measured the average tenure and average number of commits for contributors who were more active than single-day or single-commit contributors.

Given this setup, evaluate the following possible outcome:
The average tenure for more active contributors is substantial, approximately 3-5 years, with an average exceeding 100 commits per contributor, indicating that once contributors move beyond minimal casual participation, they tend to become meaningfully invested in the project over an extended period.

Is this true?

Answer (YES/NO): NO